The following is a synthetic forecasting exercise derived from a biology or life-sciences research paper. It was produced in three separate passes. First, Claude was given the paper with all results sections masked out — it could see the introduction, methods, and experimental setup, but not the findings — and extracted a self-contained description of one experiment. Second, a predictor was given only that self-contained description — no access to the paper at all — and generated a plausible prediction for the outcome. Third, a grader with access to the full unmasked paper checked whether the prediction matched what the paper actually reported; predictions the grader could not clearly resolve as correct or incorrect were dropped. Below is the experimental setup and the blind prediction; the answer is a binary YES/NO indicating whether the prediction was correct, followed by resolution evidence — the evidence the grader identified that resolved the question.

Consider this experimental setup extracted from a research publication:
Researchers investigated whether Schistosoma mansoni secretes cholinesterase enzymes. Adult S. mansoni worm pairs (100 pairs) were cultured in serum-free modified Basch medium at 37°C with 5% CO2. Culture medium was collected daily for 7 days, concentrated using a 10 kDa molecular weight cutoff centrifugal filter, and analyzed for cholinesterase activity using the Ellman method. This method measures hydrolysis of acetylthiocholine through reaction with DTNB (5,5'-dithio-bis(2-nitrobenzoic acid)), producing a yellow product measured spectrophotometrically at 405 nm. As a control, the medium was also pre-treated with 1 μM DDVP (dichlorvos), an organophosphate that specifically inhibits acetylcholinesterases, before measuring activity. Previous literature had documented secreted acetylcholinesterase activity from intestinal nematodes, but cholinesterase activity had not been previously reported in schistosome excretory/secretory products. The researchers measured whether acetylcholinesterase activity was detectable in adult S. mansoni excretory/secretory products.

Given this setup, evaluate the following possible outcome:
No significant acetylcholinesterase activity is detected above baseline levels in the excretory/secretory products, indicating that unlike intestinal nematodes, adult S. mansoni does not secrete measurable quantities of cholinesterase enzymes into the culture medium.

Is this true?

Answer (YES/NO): NO